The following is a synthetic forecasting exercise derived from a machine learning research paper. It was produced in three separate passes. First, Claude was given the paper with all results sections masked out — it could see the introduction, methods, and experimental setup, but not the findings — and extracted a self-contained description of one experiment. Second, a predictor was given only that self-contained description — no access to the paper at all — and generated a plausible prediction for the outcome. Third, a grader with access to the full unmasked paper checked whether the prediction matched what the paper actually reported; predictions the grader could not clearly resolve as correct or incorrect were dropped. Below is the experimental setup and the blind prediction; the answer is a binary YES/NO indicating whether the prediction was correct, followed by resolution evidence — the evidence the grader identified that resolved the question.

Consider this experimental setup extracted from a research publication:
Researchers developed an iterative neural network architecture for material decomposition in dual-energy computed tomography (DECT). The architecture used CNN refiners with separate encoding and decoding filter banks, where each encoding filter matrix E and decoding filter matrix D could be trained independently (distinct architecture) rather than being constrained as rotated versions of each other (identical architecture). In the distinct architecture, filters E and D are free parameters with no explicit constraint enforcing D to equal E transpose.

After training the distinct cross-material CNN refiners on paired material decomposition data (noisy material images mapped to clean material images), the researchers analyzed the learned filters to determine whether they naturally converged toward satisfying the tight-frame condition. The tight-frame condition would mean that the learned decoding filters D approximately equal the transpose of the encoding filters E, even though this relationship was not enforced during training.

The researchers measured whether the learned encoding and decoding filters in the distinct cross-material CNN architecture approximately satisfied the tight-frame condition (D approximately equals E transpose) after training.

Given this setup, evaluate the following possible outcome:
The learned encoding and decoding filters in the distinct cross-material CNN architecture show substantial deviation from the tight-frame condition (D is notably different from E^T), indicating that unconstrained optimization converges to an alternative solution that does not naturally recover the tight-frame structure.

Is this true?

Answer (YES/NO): NO